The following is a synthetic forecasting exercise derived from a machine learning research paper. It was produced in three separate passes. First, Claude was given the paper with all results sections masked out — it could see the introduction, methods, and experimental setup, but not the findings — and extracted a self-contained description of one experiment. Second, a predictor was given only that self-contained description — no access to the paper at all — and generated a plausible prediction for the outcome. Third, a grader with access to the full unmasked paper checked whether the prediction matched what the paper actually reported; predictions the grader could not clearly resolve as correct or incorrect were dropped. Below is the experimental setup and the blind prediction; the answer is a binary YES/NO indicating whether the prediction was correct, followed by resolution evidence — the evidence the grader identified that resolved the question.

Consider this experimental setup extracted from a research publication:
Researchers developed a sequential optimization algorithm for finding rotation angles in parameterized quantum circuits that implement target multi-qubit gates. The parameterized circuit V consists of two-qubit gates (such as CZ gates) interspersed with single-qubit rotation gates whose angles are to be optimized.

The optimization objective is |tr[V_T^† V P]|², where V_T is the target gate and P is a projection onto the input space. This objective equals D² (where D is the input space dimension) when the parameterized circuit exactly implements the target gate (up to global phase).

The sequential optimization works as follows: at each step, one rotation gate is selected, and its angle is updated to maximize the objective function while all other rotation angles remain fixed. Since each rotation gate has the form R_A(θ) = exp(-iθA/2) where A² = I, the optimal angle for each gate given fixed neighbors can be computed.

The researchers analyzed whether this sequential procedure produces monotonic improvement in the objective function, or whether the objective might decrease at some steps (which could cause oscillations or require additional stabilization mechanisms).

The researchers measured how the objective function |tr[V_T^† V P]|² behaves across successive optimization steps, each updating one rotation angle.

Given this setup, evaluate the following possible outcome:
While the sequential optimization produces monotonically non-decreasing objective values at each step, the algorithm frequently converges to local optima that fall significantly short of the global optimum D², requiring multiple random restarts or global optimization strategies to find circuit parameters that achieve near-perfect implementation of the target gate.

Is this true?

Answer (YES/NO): YES